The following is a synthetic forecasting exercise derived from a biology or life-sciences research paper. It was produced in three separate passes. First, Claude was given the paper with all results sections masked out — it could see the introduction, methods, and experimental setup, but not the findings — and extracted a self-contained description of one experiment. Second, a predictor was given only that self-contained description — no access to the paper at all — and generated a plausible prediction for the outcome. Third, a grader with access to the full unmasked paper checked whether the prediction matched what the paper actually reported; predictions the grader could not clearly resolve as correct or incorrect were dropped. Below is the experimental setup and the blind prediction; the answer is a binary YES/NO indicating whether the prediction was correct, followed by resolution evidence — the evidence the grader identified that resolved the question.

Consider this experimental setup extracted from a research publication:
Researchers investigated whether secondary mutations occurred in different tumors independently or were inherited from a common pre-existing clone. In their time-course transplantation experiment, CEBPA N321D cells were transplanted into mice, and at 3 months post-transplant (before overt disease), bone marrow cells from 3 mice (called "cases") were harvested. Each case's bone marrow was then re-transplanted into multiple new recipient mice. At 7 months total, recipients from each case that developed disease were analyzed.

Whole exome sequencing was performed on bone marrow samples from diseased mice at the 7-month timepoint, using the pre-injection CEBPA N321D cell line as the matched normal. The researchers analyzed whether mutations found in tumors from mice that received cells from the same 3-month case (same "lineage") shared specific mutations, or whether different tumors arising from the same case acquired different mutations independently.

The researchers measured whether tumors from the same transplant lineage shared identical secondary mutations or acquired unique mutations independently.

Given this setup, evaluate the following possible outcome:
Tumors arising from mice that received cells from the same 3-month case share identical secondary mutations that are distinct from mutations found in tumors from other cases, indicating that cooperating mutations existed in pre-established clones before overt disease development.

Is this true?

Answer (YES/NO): NO